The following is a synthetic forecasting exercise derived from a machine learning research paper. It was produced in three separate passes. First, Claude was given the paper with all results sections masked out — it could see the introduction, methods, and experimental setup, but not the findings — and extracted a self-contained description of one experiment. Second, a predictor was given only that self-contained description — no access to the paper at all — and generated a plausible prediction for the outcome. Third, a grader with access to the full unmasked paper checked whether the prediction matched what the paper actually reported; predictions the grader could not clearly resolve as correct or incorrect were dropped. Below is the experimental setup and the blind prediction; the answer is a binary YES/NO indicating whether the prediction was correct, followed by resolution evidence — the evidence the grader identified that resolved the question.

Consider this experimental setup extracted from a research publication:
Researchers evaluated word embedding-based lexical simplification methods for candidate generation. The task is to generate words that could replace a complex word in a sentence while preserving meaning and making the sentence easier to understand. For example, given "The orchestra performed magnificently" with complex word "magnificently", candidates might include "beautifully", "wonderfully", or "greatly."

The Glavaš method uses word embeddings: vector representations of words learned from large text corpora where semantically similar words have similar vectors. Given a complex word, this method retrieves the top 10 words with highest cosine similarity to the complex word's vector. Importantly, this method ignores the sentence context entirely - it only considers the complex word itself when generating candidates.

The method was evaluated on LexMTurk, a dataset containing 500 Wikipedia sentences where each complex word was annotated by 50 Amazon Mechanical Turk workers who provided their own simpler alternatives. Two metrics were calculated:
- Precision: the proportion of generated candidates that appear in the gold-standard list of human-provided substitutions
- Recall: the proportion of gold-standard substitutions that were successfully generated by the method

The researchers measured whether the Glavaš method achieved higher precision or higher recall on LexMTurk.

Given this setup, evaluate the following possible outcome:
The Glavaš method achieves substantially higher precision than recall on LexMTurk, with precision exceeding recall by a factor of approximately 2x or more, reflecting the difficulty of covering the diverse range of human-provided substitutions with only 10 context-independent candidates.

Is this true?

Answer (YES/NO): NO